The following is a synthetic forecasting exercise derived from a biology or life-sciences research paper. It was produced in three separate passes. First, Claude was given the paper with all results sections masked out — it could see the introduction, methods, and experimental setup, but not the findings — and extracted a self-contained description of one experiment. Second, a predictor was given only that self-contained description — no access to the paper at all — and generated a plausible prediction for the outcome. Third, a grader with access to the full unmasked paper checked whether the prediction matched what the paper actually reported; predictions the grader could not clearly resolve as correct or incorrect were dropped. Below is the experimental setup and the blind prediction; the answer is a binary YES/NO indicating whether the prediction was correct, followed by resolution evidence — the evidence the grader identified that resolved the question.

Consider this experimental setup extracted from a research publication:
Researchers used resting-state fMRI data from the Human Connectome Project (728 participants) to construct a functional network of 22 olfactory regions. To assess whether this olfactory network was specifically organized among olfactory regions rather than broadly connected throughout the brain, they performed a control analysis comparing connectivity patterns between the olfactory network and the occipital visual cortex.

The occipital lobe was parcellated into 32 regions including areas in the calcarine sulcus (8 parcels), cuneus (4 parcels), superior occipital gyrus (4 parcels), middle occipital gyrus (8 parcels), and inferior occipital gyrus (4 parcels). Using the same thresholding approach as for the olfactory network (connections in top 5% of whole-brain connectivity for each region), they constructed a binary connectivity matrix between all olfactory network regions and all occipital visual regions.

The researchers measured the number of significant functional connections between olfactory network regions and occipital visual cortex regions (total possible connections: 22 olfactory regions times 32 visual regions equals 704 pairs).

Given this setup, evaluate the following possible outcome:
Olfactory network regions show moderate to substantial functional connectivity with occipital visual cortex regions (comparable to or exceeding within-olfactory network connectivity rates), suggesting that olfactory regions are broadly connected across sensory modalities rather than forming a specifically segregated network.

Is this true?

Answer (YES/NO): NO